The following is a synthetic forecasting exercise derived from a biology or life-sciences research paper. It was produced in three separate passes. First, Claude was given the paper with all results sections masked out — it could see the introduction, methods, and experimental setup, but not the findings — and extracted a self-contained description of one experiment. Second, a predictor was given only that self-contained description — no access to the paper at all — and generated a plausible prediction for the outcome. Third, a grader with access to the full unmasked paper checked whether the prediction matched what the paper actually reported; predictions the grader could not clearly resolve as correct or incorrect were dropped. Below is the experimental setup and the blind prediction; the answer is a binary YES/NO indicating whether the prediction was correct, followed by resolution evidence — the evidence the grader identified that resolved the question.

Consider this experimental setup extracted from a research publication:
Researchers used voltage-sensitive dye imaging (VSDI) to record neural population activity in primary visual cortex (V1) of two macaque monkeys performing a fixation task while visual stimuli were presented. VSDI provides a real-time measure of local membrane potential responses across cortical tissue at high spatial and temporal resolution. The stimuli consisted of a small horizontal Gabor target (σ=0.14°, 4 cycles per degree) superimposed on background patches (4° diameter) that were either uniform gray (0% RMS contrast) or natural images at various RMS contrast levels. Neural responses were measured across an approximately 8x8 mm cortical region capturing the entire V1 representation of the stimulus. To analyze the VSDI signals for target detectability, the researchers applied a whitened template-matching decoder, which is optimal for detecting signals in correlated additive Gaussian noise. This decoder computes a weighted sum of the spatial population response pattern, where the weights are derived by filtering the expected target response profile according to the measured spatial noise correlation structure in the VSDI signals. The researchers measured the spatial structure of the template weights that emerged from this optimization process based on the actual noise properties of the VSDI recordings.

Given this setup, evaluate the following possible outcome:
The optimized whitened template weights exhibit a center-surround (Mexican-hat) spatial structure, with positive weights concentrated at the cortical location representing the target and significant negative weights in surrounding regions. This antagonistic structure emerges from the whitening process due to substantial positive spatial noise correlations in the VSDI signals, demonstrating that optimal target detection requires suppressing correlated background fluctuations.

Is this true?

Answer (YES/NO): YES